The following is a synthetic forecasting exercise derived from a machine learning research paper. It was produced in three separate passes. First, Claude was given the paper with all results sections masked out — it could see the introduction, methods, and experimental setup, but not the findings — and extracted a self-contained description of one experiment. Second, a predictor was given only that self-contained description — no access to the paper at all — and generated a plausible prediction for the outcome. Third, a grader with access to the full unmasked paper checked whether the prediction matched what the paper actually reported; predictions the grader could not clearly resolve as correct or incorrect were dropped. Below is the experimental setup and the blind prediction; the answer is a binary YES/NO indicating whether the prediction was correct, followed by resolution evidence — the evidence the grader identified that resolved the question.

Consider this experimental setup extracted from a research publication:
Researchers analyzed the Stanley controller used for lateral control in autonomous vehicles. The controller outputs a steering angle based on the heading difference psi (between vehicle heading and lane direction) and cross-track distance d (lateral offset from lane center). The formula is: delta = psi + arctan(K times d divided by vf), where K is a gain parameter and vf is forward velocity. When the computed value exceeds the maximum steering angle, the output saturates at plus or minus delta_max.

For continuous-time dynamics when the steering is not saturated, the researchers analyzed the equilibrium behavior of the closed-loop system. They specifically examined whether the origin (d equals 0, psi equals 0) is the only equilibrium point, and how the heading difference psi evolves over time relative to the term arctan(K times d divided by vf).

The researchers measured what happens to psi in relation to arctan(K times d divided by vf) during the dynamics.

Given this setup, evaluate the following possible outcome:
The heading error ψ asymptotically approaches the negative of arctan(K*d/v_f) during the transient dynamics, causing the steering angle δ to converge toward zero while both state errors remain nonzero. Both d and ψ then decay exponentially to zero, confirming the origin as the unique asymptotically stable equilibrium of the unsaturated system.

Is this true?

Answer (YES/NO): NO